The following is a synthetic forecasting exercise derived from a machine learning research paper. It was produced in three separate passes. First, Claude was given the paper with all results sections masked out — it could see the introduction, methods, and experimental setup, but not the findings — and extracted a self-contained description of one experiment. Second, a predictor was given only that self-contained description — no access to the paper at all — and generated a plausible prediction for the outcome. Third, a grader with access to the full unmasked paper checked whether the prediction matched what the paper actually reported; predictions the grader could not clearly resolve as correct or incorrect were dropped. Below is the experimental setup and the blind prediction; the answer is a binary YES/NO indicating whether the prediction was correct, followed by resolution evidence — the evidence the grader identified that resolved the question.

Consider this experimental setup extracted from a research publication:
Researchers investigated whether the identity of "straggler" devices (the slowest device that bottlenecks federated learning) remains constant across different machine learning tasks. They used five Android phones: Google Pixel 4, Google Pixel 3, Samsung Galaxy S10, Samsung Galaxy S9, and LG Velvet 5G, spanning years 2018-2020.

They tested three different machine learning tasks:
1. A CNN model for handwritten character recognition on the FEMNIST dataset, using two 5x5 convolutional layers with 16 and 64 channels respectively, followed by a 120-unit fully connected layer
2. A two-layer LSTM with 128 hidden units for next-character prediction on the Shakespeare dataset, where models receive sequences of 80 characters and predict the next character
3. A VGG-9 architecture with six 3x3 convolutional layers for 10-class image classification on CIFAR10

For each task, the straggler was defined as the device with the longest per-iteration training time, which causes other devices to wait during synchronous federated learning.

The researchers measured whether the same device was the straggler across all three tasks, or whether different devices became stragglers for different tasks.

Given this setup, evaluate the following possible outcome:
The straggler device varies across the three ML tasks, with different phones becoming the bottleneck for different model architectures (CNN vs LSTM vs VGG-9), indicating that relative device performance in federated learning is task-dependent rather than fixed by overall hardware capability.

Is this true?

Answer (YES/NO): YES